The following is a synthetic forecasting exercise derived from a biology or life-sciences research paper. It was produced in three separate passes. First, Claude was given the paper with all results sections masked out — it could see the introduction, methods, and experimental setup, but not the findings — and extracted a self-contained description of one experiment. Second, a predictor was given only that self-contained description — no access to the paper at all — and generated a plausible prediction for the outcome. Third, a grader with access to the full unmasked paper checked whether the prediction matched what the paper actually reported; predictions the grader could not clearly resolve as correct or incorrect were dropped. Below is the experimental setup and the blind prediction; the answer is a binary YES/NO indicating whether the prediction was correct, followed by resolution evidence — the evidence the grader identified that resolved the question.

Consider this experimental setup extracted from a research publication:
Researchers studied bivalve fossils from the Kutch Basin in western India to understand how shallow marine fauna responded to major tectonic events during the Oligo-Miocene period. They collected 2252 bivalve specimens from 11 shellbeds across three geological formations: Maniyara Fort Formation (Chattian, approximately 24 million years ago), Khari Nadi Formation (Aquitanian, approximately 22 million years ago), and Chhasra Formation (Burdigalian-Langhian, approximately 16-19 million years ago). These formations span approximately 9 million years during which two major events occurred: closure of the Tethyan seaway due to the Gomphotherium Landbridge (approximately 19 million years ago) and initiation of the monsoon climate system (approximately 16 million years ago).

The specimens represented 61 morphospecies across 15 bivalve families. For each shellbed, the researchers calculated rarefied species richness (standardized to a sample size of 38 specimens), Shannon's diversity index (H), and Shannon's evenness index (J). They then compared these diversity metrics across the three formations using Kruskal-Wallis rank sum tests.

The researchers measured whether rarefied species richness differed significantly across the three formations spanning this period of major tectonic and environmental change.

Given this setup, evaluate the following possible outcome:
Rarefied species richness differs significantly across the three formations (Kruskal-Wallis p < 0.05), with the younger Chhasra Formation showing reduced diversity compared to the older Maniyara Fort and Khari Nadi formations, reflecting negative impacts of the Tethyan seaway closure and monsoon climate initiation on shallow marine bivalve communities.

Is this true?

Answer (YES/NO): NO